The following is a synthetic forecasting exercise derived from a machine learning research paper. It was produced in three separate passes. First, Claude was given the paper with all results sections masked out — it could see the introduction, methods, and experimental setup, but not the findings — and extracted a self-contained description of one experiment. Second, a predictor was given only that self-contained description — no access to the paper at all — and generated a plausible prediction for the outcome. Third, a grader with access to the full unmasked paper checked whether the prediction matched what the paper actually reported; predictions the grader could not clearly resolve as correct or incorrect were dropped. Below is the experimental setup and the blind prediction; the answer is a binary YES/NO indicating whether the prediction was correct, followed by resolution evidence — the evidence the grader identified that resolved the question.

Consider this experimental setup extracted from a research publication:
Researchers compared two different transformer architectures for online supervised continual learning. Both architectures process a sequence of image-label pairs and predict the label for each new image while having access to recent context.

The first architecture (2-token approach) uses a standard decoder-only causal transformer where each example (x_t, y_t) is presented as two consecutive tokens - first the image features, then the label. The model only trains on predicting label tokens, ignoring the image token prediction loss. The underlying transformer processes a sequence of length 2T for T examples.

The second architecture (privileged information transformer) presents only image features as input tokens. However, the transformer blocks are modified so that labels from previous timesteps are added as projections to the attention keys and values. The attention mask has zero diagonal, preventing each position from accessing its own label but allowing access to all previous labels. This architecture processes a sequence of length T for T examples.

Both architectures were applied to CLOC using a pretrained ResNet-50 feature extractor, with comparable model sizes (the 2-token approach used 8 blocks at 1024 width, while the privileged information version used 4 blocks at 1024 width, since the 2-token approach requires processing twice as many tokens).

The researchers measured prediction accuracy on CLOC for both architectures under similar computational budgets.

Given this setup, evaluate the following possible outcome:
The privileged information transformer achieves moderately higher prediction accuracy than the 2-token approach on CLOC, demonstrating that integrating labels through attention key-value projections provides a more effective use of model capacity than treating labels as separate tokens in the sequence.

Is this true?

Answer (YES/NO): NO